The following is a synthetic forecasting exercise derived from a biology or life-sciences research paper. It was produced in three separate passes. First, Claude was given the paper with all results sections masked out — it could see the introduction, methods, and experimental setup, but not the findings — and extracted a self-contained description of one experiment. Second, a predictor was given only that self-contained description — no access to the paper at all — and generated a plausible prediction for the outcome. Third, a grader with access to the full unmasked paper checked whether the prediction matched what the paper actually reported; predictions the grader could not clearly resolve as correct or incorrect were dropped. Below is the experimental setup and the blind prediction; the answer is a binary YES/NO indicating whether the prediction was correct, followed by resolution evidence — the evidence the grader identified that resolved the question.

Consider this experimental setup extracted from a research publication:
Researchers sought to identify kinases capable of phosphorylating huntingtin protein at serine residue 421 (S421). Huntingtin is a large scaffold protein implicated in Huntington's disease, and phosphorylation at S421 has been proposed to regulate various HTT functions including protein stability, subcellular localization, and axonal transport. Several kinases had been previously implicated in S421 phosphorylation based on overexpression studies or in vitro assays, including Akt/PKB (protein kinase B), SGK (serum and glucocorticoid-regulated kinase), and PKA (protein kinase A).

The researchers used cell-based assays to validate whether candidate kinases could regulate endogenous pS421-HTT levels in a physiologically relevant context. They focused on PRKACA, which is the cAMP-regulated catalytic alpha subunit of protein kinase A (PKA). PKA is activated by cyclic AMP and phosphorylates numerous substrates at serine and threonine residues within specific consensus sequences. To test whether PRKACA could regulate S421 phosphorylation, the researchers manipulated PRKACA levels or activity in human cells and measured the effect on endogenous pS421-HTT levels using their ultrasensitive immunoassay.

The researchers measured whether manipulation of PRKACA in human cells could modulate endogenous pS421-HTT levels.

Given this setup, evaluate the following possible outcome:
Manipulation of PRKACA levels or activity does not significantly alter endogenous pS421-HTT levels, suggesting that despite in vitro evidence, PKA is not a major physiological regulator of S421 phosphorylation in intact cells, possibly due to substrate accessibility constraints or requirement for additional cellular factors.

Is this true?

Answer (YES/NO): NO